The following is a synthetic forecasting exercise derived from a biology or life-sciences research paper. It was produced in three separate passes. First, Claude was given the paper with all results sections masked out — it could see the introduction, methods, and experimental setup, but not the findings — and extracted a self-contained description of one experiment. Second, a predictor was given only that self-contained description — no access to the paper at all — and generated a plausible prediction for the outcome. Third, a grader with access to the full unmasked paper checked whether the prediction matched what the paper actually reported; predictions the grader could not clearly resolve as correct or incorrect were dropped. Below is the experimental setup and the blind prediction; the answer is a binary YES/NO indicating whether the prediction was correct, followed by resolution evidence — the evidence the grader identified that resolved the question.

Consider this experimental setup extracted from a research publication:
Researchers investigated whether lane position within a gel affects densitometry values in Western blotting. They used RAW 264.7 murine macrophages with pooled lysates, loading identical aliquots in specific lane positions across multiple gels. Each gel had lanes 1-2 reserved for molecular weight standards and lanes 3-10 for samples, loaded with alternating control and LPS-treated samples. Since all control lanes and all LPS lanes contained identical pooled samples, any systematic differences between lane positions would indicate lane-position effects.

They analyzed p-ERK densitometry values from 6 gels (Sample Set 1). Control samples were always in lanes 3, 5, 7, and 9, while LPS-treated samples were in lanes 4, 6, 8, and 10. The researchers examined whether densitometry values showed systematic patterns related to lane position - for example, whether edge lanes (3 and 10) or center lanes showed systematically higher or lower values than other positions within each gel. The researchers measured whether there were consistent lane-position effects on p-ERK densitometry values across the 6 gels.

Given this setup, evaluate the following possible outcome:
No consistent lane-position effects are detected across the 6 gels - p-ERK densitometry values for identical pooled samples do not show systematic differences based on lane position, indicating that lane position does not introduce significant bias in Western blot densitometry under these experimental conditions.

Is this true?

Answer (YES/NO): NO